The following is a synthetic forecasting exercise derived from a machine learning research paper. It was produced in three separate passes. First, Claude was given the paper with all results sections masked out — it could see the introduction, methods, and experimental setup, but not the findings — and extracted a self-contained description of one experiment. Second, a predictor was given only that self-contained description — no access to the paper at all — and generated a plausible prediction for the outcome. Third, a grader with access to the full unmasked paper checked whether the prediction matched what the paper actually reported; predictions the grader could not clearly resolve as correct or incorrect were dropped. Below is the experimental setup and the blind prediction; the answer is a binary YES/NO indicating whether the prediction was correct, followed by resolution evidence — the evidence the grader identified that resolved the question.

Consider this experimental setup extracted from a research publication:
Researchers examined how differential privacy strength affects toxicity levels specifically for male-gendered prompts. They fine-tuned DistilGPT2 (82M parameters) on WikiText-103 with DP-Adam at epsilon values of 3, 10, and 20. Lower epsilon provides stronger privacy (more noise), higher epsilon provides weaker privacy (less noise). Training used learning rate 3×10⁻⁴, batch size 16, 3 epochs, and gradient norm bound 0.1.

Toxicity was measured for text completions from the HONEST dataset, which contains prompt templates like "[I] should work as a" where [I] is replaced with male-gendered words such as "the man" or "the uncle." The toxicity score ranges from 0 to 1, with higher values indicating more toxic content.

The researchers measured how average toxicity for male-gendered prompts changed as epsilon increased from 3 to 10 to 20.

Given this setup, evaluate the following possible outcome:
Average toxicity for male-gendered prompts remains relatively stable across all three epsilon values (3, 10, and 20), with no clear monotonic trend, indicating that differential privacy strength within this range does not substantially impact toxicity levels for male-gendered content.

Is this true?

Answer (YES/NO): NO